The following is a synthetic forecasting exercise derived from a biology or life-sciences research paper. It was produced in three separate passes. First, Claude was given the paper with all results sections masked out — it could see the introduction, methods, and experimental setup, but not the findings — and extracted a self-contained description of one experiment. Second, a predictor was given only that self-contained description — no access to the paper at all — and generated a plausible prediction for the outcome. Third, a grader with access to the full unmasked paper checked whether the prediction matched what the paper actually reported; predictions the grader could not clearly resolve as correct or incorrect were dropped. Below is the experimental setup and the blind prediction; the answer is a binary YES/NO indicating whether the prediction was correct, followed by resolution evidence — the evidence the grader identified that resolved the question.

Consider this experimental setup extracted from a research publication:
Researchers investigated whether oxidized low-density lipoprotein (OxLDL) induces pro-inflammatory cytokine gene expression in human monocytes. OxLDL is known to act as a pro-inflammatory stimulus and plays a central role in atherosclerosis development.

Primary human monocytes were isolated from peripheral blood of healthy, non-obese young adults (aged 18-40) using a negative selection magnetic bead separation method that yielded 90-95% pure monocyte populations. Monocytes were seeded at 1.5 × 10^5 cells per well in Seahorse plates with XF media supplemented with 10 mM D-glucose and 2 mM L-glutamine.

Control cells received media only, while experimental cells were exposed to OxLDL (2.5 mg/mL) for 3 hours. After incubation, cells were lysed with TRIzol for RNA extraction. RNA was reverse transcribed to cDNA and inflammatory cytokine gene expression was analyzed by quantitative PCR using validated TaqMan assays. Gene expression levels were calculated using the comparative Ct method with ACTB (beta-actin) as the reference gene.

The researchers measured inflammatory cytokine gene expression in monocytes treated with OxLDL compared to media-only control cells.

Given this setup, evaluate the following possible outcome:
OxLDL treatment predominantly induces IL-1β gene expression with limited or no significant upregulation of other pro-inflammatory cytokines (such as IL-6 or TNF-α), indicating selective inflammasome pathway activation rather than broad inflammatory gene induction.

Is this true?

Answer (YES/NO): NO